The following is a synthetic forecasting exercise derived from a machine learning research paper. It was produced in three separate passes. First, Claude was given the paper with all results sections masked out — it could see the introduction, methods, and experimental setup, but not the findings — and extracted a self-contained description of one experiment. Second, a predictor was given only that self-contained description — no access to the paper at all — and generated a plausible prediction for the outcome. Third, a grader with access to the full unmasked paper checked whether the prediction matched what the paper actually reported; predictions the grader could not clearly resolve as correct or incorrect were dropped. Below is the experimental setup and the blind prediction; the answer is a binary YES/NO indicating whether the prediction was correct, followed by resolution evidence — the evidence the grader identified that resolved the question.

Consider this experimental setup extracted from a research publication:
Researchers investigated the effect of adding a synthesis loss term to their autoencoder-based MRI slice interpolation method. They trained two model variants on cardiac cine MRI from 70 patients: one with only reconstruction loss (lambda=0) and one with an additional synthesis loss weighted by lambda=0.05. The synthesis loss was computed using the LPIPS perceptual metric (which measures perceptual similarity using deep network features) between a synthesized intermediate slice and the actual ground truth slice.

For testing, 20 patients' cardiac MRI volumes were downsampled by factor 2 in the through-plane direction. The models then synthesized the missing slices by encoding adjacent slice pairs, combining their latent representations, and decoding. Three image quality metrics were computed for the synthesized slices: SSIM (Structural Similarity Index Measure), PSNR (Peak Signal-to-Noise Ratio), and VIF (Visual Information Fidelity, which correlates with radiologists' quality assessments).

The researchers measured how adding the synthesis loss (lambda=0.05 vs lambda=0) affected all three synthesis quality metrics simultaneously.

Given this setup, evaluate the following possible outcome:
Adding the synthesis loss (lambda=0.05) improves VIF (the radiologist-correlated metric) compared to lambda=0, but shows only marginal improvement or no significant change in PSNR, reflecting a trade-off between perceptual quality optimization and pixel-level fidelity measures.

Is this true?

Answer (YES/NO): NO